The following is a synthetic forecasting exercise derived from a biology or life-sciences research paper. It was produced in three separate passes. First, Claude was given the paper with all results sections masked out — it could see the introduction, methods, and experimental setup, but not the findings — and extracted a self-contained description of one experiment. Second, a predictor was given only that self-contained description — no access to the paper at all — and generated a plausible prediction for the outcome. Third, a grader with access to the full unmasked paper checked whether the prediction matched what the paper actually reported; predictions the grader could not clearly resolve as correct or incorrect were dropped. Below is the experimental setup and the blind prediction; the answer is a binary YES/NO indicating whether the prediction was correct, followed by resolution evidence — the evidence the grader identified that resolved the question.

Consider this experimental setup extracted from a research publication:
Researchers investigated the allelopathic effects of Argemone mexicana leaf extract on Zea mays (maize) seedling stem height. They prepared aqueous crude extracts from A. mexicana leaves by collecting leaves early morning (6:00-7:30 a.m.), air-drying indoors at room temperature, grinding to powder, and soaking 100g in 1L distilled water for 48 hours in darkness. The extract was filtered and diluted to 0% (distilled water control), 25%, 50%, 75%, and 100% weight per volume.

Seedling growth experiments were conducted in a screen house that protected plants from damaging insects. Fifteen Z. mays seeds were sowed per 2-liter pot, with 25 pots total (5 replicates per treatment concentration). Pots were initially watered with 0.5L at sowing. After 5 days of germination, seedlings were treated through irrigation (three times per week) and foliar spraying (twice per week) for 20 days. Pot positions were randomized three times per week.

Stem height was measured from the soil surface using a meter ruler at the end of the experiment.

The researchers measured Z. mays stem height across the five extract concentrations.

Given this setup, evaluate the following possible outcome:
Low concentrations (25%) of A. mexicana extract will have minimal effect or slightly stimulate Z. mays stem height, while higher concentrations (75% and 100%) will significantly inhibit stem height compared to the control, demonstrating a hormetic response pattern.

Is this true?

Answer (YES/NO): YES